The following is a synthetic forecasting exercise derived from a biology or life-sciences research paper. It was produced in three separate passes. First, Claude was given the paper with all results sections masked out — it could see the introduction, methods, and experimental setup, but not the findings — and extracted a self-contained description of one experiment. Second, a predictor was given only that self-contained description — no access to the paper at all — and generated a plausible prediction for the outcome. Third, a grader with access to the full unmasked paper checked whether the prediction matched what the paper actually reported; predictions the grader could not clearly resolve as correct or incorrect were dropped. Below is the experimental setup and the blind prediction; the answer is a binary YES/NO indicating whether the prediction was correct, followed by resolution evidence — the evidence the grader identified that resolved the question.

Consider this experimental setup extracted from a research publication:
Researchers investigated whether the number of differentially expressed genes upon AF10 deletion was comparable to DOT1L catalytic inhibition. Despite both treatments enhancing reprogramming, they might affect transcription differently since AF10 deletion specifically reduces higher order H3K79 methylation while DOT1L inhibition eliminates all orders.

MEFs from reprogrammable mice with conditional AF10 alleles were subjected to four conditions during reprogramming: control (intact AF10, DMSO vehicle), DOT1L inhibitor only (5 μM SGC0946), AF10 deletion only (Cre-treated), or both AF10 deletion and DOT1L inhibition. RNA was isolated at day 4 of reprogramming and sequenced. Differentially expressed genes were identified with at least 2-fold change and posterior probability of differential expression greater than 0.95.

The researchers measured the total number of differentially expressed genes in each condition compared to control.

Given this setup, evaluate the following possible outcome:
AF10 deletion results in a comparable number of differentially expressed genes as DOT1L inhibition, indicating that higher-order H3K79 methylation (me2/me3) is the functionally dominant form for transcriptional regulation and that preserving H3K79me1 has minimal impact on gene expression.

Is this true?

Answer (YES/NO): NO